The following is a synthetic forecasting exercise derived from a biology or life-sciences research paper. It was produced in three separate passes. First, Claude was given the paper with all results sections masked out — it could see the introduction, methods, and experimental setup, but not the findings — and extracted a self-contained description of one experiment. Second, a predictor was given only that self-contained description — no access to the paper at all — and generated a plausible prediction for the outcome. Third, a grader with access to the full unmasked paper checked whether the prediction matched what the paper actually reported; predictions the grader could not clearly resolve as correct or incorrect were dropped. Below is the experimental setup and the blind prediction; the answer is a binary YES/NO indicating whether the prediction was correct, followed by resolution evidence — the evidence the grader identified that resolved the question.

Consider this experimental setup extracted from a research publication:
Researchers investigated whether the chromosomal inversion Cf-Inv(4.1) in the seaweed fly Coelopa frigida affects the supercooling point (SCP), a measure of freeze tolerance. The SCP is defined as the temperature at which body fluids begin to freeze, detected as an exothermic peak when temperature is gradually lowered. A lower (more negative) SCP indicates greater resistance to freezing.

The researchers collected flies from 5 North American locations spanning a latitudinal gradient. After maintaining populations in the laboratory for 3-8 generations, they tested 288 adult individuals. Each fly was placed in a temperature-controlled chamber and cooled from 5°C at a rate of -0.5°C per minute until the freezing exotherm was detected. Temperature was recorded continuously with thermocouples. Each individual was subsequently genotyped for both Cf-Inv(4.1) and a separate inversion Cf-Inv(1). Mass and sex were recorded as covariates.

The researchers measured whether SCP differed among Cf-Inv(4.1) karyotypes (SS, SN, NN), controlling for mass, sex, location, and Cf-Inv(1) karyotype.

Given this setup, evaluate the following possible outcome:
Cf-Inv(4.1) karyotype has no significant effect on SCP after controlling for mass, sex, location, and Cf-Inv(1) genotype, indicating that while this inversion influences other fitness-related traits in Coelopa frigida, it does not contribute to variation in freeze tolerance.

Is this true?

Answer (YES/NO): YES